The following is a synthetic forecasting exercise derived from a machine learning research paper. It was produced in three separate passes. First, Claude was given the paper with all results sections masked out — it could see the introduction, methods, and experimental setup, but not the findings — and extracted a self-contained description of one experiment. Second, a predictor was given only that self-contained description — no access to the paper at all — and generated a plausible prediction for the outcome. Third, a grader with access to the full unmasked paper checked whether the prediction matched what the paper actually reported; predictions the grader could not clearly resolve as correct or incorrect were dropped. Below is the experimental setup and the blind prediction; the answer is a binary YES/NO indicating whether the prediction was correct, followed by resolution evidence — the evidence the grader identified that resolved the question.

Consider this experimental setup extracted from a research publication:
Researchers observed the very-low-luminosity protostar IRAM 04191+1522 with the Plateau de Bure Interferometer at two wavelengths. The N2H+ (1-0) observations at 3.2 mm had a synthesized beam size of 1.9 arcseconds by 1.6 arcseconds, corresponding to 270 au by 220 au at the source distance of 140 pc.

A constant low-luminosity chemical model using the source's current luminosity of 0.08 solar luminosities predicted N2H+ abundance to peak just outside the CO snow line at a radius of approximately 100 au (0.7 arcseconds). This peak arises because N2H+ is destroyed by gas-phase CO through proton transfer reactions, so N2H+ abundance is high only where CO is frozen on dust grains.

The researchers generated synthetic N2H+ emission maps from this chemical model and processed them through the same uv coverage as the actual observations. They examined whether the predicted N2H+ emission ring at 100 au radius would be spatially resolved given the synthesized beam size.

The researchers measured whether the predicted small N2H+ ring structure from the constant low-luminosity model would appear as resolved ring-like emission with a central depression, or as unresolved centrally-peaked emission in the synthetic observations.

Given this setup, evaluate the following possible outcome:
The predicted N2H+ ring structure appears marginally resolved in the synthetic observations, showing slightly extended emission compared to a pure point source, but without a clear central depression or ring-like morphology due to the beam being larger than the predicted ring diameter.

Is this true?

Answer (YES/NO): NO